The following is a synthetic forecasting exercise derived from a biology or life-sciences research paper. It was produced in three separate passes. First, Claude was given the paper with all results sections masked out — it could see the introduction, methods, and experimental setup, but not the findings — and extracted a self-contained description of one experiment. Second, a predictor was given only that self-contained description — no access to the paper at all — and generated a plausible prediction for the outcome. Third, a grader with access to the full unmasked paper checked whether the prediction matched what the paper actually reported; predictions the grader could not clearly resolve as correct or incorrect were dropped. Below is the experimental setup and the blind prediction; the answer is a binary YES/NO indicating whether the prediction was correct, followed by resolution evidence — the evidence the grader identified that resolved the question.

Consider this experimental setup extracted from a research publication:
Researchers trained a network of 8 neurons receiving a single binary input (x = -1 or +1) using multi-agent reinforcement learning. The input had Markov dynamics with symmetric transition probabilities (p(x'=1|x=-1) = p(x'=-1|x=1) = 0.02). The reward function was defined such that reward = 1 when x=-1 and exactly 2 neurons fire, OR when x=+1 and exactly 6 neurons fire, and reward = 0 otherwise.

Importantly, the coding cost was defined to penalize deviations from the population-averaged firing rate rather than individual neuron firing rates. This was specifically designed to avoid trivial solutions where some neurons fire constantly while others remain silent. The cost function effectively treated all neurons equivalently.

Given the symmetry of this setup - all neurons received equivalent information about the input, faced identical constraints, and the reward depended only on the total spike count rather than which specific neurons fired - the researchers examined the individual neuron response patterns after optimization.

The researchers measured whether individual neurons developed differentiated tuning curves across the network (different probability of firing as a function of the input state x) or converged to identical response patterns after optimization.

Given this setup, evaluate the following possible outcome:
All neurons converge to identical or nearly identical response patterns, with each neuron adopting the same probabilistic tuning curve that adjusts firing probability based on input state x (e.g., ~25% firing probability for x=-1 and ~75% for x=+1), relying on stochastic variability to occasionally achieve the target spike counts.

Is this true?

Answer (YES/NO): YES